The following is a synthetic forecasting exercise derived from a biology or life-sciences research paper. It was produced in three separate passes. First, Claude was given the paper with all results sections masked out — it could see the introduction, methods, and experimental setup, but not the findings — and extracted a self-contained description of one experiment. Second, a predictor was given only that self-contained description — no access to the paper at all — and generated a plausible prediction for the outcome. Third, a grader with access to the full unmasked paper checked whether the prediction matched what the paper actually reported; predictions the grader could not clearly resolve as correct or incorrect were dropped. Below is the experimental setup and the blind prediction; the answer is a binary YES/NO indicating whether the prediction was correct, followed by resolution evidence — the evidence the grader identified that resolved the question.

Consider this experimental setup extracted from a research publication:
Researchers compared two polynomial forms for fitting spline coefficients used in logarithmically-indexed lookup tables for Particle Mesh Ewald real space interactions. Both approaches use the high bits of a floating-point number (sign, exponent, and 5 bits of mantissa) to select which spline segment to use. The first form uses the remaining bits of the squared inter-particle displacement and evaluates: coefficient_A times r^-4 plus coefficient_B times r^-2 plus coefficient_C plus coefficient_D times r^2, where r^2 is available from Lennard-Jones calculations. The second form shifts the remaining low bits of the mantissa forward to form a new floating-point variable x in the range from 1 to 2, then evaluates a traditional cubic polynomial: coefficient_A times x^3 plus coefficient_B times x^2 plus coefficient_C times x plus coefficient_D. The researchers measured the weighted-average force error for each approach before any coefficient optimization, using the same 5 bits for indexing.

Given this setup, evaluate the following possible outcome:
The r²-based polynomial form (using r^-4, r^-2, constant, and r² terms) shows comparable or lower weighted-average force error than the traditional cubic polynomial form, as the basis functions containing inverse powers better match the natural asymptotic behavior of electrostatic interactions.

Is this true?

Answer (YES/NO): NO